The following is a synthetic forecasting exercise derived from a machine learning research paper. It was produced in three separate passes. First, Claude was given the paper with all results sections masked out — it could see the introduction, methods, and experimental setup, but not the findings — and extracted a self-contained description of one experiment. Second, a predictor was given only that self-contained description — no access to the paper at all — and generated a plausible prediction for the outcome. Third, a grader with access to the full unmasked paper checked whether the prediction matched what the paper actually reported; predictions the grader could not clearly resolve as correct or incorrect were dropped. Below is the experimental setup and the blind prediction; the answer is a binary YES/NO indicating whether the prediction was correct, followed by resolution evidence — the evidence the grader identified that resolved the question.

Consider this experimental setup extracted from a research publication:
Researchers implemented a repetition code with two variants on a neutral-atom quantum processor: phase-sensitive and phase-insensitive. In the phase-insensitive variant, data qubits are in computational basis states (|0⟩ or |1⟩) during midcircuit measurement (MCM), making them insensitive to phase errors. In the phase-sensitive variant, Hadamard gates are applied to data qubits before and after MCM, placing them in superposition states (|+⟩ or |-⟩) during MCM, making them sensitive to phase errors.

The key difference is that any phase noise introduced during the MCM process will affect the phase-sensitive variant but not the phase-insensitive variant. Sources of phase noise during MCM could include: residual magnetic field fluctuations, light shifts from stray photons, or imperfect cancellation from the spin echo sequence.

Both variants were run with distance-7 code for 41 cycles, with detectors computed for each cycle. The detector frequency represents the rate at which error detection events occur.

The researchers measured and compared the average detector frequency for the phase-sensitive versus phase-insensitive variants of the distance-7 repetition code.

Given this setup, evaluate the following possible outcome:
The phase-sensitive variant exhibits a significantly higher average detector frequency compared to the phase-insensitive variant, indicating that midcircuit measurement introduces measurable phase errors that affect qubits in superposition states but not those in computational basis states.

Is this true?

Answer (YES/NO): NO